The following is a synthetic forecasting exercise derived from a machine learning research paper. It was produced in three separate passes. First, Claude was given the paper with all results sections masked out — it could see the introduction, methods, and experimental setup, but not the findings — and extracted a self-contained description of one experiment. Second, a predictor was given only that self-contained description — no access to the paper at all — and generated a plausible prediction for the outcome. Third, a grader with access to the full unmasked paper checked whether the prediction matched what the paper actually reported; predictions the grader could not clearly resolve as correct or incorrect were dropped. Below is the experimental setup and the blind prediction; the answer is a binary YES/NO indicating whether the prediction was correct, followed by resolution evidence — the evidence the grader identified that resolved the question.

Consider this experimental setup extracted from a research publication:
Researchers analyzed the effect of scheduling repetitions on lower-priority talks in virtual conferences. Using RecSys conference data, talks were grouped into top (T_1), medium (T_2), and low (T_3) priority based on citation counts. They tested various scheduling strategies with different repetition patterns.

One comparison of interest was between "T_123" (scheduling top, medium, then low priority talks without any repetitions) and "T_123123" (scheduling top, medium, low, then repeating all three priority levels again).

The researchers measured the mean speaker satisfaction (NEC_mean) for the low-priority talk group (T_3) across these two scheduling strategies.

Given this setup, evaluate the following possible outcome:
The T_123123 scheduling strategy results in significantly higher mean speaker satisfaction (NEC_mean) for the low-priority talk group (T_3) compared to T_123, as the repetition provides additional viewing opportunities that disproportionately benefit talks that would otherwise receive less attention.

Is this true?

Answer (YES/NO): YES